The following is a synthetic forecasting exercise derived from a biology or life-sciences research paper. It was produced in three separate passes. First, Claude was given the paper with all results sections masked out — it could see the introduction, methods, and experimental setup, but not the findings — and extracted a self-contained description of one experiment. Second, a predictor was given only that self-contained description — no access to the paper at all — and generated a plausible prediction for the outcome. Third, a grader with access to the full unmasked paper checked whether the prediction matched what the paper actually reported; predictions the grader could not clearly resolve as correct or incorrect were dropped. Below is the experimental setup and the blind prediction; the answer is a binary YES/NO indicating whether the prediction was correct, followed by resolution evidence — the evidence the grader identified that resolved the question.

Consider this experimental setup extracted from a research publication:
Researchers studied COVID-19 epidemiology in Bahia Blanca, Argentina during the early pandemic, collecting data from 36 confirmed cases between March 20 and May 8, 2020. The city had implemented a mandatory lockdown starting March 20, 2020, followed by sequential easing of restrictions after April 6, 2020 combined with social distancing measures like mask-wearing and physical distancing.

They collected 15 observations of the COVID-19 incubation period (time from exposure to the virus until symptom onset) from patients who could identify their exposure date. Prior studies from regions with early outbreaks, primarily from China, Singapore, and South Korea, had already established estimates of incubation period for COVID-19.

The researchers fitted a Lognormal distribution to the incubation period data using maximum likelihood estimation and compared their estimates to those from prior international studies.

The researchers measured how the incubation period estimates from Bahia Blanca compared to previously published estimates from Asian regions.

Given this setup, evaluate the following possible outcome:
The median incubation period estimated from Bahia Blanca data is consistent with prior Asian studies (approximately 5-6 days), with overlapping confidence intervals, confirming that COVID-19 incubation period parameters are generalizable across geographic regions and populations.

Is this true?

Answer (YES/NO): NO